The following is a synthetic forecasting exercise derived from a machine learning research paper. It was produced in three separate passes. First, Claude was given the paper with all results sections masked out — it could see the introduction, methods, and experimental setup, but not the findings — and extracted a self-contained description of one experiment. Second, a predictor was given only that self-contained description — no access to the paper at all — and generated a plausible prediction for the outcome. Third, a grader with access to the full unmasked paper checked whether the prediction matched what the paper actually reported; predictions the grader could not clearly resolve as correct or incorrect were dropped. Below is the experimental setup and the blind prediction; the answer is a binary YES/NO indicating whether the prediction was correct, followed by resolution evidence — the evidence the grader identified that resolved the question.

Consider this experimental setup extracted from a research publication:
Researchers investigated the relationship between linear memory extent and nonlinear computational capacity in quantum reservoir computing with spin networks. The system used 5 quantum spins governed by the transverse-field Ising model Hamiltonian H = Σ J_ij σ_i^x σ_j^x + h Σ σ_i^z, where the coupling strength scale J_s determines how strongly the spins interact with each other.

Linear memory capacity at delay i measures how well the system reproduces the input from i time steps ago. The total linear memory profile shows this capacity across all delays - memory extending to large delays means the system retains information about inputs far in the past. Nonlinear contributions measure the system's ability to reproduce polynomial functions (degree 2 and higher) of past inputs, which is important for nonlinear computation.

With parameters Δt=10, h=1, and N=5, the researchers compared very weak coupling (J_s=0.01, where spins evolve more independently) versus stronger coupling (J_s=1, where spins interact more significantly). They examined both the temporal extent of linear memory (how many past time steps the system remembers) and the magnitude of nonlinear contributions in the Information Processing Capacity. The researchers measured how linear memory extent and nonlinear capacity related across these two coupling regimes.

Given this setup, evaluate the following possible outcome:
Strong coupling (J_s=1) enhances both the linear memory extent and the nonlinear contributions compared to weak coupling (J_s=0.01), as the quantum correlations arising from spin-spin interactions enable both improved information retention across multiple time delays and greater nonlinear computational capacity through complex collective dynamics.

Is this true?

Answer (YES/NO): NO